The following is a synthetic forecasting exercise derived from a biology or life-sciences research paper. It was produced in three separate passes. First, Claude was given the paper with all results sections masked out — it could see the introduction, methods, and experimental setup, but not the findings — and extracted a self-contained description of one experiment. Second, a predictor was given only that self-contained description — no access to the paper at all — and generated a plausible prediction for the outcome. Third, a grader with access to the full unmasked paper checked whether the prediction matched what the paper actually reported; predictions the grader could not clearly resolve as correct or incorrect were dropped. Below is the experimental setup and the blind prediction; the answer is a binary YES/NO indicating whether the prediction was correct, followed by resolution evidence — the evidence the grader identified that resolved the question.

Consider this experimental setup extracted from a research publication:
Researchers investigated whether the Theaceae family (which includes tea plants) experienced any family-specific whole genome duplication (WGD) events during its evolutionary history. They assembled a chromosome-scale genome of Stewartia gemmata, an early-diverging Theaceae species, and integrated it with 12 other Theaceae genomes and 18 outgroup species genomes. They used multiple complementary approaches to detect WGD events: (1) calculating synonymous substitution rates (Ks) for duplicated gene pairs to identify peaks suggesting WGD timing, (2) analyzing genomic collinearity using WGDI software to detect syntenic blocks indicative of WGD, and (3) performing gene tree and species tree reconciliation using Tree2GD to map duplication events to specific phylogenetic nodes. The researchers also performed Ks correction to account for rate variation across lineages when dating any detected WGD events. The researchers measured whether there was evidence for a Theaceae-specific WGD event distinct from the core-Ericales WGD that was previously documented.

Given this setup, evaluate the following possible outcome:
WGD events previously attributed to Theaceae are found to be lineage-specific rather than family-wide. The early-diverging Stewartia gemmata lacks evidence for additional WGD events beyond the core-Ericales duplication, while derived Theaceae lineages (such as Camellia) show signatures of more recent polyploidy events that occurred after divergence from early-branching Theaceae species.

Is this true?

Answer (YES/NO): NO